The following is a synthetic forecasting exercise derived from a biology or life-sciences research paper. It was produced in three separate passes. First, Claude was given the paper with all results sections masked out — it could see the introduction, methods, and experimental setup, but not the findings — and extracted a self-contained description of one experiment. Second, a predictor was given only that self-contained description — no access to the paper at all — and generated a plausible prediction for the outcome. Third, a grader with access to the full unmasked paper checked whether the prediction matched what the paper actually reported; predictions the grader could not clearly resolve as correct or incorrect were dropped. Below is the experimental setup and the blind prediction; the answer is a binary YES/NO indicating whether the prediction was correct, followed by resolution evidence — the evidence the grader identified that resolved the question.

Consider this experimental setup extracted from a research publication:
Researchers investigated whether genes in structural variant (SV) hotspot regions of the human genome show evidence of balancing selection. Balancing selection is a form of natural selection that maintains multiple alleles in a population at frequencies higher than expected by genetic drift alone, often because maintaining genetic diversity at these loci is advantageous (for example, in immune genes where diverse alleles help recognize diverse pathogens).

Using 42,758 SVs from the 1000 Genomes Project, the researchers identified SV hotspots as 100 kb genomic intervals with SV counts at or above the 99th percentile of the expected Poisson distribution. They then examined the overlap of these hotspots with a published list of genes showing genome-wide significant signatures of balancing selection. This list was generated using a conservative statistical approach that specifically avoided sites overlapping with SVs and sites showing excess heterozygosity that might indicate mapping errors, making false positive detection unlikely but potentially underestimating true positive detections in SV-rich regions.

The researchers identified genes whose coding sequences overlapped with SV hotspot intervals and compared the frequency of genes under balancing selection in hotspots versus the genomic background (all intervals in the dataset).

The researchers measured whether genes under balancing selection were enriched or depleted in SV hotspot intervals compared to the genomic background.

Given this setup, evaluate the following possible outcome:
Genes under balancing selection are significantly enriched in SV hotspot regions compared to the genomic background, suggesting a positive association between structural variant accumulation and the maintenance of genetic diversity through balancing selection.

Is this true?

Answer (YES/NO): YES